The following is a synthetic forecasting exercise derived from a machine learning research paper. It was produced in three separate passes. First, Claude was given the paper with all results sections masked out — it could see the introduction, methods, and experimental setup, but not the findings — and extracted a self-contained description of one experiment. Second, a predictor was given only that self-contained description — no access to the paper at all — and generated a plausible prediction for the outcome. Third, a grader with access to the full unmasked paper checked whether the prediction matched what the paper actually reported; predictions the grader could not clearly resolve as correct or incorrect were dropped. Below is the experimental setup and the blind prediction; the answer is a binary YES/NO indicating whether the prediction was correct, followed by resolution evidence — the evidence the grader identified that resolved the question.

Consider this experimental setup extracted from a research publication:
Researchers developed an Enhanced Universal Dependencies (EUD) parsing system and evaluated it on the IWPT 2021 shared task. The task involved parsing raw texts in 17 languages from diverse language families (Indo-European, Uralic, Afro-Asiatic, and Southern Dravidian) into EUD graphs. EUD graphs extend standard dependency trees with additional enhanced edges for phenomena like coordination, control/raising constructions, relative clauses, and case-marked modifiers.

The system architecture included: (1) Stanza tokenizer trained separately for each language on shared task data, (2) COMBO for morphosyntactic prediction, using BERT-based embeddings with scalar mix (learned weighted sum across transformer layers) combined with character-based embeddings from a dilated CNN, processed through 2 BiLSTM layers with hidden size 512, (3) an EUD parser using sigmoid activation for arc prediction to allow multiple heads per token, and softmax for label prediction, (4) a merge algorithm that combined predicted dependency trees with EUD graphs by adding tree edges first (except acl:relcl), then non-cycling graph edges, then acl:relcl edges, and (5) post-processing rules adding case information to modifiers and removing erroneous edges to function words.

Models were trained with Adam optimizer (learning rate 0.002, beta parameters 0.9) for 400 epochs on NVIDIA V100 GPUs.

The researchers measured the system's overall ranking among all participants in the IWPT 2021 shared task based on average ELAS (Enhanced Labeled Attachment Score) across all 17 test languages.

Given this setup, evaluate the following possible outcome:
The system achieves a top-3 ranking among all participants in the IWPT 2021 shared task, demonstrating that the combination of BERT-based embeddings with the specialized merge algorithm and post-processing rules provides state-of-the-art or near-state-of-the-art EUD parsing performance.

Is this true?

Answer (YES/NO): NO